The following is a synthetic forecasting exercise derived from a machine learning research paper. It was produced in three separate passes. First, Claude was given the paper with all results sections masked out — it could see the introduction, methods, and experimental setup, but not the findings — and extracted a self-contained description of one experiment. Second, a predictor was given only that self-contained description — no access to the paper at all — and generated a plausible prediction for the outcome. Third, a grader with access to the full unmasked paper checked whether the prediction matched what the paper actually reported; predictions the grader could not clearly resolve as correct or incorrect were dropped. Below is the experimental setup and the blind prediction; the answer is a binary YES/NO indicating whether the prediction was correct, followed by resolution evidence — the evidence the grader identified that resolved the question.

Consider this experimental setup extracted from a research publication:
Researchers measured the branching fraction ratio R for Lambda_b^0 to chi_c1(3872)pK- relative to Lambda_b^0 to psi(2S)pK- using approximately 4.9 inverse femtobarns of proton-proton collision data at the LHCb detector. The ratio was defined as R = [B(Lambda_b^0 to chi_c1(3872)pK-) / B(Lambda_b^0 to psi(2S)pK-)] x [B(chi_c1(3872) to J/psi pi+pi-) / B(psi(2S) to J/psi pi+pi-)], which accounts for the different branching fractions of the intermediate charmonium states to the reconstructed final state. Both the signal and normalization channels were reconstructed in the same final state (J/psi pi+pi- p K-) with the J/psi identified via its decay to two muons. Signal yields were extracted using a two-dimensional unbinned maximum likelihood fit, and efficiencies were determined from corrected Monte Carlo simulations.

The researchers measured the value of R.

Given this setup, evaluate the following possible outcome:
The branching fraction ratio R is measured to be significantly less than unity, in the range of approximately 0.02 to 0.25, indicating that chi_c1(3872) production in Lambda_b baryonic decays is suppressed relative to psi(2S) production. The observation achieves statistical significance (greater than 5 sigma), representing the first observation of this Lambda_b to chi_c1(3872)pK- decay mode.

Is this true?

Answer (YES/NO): YES